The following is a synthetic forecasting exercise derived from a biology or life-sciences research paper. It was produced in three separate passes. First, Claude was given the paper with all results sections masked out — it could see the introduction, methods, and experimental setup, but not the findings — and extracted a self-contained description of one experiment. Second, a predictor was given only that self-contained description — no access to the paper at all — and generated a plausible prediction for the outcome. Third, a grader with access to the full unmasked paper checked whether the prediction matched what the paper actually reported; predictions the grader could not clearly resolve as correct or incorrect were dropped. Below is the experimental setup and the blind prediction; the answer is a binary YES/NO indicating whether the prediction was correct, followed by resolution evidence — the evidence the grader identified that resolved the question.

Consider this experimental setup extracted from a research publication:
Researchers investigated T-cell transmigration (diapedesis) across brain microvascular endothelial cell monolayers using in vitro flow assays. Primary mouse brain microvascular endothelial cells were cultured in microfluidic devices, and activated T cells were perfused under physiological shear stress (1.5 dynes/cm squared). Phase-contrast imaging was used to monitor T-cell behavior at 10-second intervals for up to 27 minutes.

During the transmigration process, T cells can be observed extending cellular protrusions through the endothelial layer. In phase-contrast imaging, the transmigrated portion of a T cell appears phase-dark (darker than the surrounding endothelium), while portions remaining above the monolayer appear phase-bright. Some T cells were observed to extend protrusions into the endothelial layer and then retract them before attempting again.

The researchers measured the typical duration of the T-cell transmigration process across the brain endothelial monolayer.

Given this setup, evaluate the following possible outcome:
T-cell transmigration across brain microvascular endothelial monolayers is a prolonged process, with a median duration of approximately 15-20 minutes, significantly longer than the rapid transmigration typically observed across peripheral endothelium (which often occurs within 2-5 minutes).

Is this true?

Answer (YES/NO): NO